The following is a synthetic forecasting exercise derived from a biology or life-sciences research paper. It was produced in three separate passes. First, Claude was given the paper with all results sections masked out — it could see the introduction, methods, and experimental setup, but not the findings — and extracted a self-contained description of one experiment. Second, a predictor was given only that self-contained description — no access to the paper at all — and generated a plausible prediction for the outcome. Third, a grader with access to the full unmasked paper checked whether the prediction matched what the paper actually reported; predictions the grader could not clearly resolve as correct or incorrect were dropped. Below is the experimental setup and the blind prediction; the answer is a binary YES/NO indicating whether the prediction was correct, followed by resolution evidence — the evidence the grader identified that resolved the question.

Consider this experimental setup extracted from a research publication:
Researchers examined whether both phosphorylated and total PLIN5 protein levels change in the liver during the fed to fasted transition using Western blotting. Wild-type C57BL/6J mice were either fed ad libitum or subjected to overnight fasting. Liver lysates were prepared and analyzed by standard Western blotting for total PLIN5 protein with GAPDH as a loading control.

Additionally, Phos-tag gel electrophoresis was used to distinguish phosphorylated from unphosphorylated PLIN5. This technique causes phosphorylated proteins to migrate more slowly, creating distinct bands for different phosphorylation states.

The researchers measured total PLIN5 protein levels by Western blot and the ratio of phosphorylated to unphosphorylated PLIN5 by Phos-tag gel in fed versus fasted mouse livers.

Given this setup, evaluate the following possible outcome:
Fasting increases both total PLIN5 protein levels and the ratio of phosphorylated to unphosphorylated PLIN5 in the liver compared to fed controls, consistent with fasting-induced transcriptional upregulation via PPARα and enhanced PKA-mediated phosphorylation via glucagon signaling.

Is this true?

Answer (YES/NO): NO